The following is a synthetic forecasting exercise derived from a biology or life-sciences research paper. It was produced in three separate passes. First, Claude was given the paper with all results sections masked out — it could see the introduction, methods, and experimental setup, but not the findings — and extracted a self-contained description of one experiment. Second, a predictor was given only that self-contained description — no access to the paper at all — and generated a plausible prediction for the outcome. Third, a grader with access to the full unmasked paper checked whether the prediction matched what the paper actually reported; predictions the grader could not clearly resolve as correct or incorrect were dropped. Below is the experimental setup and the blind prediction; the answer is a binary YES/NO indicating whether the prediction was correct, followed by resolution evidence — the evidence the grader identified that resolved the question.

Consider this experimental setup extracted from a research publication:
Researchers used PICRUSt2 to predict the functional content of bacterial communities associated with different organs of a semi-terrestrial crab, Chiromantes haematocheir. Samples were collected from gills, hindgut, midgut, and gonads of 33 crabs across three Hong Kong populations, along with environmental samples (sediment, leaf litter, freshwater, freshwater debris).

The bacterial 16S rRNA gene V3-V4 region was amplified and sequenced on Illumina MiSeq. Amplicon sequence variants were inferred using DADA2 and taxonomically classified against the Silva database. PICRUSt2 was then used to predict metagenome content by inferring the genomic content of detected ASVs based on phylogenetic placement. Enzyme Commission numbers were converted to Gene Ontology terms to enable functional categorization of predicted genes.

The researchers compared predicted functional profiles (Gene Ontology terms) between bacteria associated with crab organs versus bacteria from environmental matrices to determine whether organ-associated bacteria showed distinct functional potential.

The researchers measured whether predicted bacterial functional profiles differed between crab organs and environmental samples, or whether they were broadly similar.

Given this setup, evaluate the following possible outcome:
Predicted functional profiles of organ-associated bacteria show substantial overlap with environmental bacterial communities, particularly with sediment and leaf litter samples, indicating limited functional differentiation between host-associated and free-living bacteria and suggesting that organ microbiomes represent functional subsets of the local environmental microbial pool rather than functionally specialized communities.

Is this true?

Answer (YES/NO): NO